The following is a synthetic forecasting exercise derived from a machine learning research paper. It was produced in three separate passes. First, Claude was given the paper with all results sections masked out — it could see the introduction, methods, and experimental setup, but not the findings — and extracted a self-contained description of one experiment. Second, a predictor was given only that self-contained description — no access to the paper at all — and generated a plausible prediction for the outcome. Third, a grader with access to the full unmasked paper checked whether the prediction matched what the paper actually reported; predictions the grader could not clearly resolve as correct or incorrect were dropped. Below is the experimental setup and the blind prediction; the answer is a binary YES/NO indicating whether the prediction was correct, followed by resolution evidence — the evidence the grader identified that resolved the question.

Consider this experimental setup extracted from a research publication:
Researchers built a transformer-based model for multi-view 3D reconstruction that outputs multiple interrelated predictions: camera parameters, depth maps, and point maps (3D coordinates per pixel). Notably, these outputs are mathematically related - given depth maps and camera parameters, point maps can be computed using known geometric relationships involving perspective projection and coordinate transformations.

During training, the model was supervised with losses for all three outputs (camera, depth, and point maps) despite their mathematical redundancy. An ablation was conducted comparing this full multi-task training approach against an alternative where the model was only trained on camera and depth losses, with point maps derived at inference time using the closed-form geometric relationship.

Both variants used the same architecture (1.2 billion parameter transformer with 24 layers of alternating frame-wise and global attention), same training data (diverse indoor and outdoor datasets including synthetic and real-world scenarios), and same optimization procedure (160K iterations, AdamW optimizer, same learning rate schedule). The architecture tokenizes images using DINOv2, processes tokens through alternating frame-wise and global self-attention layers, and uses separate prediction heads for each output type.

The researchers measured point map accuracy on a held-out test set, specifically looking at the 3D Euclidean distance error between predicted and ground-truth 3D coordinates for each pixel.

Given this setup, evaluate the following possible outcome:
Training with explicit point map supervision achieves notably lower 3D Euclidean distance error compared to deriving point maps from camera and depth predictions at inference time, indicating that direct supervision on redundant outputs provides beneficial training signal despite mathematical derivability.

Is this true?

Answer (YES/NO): NO